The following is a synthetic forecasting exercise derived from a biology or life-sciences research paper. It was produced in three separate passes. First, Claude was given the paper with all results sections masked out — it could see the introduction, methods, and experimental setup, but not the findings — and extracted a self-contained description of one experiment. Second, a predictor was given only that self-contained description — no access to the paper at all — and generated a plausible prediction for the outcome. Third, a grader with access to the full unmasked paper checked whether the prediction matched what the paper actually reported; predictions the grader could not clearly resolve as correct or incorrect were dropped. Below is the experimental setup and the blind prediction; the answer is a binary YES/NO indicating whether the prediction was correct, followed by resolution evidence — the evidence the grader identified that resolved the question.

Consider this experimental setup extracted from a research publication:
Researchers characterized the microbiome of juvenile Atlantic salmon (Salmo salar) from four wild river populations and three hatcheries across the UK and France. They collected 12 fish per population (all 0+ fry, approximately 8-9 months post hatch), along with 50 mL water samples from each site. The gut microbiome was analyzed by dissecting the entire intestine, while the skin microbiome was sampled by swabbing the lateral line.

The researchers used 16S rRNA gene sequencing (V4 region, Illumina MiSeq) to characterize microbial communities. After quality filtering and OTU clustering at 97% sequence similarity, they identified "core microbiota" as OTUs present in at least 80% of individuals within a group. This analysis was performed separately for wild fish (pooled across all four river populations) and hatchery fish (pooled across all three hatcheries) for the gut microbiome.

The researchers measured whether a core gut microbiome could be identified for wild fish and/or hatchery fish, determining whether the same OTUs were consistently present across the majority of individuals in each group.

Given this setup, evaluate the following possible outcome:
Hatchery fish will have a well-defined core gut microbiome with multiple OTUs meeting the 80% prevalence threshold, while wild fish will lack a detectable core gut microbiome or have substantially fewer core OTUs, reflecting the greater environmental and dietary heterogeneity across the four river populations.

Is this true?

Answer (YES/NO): NO